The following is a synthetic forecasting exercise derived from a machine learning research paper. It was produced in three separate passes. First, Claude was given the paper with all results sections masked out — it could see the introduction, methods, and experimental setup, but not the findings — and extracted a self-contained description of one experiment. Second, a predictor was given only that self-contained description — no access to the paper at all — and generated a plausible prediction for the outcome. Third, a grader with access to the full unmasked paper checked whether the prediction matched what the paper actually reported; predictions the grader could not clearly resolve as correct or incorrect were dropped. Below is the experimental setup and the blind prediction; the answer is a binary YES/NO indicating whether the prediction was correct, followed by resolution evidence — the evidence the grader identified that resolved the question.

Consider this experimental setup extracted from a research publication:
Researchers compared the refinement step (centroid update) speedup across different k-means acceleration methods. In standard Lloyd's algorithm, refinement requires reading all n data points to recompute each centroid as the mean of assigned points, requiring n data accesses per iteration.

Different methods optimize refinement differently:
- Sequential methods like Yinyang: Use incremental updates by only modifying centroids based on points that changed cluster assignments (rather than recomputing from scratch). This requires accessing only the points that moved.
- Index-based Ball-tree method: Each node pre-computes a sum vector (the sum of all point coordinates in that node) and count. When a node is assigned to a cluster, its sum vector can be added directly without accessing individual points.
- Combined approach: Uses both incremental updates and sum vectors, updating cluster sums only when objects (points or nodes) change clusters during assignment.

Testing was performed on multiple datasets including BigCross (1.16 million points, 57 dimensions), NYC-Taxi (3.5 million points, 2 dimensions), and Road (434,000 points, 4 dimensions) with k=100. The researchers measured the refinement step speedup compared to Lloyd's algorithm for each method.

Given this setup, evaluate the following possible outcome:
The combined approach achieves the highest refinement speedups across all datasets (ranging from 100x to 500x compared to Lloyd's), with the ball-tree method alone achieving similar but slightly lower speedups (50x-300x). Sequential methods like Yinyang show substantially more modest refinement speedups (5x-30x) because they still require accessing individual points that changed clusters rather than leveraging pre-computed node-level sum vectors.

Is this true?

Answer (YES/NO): NO